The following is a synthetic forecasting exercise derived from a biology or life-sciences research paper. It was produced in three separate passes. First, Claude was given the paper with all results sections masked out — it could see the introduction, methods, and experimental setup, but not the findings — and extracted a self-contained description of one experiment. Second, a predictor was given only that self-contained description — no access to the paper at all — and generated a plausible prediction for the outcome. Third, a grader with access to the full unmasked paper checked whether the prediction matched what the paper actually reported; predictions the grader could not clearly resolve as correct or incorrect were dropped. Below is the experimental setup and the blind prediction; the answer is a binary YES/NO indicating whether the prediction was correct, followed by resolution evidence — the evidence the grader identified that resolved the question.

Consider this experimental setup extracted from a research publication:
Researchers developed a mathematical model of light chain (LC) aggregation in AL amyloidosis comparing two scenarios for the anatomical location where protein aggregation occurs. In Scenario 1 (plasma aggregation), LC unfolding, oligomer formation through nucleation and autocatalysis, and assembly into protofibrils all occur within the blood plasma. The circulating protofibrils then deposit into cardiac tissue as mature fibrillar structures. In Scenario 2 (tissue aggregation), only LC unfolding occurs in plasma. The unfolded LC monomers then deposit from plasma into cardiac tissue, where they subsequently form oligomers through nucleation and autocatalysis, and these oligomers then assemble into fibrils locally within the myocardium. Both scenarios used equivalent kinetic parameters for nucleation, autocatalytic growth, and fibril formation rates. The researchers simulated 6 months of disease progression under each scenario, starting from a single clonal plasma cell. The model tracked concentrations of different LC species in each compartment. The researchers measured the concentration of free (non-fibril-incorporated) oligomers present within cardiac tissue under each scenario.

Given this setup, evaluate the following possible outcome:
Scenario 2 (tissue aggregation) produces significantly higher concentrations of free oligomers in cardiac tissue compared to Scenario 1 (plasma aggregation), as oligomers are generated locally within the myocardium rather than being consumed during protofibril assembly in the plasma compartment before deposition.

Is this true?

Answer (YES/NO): YES